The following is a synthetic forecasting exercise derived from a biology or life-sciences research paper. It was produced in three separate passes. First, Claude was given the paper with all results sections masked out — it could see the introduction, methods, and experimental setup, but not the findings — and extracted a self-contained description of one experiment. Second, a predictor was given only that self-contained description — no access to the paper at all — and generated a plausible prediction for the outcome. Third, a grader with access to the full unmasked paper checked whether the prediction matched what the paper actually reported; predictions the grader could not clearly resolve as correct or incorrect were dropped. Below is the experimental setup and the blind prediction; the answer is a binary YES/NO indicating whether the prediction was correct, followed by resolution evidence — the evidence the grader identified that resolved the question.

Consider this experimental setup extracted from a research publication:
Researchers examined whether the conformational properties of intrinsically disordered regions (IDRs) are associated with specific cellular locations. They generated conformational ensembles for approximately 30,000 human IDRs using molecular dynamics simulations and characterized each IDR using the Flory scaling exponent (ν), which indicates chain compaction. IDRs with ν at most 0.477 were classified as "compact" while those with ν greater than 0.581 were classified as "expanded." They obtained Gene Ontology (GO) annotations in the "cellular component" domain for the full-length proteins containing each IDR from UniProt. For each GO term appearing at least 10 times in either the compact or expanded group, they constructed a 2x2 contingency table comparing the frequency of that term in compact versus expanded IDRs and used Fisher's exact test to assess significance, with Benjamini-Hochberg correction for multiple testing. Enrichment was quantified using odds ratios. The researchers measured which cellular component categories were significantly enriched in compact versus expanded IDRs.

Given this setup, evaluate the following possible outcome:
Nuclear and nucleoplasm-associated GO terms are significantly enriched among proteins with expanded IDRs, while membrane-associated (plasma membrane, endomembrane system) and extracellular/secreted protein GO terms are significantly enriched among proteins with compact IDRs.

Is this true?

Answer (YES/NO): NO